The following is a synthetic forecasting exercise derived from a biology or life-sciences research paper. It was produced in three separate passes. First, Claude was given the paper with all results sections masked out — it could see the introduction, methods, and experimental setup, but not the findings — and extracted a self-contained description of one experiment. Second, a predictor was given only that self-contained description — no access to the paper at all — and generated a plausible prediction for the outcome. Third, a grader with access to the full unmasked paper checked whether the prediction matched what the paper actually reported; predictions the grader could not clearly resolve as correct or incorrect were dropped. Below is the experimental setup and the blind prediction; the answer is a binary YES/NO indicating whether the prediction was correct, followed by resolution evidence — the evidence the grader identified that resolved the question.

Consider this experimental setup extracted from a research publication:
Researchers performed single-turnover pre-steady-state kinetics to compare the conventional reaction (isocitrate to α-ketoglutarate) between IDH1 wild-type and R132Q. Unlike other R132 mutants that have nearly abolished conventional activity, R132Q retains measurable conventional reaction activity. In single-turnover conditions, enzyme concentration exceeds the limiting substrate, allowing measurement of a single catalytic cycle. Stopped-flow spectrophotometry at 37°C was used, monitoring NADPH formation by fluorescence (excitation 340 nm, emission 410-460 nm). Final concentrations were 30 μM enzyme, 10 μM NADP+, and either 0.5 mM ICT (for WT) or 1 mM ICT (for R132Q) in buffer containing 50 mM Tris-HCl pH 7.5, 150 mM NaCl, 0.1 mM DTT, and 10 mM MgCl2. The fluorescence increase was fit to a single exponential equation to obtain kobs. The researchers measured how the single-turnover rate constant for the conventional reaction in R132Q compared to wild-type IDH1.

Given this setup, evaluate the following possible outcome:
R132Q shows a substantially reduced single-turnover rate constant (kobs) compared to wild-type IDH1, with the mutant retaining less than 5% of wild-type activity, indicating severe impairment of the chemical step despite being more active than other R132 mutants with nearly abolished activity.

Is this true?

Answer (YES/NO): NO